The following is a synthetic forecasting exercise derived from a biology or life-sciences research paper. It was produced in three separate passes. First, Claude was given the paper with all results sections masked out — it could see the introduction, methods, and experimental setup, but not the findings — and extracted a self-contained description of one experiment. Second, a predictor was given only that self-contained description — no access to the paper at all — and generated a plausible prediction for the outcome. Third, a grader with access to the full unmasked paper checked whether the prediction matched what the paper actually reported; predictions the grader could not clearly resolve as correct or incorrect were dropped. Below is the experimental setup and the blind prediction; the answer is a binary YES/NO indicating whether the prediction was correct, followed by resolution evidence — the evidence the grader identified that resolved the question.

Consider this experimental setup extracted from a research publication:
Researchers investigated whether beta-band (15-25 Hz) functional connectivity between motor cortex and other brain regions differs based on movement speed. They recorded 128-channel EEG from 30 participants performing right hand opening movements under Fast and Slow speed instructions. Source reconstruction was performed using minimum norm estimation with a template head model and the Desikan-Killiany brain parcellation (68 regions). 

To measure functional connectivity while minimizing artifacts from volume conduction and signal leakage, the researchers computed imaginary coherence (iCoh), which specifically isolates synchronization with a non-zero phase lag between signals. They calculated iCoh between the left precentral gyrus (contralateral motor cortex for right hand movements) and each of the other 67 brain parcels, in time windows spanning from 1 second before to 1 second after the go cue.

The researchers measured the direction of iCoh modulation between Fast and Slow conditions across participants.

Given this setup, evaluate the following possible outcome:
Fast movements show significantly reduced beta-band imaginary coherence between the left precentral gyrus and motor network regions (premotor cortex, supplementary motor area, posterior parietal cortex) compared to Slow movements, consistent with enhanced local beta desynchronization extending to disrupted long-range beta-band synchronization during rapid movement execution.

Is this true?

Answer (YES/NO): NO